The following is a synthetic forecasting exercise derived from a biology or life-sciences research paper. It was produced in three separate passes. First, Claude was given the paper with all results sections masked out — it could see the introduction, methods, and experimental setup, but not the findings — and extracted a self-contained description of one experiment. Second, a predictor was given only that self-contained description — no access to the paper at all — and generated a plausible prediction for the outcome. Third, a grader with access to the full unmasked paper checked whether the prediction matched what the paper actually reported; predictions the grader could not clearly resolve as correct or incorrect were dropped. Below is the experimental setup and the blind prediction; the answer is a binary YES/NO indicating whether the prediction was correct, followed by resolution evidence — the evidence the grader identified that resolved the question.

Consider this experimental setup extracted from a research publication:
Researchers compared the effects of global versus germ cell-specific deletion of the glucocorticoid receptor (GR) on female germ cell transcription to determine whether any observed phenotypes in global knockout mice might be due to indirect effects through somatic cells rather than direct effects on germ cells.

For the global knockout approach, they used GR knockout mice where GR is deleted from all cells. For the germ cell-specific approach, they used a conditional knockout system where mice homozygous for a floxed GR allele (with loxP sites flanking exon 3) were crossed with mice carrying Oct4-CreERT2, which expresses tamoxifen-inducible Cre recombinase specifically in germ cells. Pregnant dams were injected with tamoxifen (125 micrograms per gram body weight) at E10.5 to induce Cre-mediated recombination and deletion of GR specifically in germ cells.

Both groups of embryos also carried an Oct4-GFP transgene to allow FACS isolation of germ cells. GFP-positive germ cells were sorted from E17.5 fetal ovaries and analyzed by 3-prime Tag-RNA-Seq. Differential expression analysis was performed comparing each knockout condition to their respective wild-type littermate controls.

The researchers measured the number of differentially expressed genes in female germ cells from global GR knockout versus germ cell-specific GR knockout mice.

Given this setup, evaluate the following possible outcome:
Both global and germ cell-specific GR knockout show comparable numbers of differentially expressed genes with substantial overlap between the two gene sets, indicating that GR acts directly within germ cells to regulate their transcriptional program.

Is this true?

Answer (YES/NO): NO